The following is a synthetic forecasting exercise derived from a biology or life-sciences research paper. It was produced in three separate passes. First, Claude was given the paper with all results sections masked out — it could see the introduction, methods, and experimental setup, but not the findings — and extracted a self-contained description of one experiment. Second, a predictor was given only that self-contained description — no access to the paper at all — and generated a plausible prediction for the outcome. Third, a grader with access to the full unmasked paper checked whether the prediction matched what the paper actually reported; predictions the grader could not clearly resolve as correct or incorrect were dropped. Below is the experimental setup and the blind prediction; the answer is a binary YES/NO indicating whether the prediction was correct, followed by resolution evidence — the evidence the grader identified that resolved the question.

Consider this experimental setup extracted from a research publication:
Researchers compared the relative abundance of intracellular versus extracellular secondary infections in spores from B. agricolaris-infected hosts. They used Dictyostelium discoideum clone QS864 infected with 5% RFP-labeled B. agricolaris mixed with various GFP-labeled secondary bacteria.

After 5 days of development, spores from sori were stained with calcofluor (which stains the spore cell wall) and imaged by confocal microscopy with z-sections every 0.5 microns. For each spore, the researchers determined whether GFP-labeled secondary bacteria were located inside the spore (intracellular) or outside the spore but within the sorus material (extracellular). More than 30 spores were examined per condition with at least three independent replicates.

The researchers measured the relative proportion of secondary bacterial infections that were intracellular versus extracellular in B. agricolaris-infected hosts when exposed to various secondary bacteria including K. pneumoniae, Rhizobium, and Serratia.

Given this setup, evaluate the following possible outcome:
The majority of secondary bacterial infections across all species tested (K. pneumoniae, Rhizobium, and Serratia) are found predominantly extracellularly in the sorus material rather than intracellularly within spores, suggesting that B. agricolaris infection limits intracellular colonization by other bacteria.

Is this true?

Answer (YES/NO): NO